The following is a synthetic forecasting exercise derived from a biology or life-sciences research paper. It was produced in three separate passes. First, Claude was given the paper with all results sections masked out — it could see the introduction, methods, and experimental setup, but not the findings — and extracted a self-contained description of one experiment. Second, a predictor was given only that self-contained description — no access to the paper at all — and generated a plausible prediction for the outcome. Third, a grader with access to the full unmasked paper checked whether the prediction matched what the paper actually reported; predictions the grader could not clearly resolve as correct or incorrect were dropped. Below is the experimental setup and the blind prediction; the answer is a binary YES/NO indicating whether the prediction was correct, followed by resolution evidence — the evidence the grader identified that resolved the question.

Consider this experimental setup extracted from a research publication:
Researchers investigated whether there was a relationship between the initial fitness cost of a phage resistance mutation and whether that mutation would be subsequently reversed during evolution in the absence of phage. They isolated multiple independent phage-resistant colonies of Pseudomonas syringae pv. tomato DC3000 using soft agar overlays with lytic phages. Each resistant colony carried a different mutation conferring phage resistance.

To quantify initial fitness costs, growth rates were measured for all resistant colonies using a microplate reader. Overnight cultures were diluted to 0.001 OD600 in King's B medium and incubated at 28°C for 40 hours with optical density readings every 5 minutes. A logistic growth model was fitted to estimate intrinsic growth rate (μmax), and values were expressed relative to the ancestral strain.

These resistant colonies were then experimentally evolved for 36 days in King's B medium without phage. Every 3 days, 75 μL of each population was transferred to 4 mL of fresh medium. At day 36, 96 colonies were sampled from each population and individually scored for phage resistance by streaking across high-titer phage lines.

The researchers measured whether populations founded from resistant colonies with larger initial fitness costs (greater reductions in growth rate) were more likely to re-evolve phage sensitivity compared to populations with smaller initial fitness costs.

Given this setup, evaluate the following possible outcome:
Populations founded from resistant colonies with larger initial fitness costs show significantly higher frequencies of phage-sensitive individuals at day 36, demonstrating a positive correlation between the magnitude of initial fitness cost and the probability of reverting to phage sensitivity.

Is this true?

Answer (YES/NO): NO